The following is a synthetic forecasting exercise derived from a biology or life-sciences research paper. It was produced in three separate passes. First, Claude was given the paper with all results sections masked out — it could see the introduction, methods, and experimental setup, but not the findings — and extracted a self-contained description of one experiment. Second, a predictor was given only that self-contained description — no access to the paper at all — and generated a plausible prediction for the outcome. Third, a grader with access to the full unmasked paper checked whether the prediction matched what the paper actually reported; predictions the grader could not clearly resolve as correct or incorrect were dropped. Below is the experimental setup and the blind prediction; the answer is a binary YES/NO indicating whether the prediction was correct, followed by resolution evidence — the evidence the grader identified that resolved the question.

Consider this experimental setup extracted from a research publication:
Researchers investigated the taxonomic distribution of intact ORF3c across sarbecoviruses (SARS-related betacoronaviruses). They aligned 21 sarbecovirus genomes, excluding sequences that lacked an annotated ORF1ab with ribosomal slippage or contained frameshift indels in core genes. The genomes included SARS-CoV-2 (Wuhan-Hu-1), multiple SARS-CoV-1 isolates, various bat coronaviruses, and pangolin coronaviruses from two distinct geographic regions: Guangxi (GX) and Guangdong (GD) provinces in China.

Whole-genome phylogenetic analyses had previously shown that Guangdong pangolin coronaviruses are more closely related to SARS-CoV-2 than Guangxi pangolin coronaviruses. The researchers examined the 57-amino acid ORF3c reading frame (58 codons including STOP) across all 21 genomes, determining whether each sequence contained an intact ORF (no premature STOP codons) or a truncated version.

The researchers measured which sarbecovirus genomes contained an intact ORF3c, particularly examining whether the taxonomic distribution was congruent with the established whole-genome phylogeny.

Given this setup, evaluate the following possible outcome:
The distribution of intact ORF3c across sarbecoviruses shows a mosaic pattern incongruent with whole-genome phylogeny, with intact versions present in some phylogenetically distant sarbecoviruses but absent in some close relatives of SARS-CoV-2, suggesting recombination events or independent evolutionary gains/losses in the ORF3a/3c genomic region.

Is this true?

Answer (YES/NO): YES